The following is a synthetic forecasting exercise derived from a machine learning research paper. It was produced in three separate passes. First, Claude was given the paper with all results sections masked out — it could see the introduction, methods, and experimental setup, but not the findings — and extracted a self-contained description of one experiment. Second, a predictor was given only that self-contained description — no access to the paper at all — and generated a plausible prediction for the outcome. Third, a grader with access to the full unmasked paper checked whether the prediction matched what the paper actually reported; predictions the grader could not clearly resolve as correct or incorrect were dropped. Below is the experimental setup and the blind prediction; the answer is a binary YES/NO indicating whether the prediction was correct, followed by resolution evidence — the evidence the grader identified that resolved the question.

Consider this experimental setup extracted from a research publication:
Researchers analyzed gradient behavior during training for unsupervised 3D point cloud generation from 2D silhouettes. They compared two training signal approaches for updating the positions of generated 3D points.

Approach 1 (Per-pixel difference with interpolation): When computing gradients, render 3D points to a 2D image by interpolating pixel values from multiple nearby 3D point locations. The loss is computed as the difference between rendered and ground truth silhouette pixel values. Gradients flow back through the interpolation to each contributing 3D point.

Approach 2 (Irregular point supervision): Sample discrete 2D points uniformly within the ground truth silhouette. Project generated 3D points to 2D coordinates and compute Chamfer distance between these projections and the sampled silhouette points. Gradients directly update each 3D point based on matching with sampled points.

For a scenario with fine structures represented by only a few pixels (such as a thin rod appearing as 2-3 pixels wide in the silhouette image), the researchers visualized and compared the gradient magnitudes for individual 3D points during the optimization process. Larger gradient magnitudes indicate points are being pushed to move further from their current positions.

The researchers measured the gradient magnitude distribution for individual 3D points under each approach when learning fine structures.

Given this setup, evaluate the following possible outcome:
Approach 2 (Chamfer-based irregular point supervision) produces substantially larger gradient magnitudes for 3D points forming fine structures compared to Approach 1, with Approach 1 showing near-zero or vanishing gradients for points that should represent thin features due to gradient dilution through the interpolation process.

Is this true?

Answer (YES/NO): NO